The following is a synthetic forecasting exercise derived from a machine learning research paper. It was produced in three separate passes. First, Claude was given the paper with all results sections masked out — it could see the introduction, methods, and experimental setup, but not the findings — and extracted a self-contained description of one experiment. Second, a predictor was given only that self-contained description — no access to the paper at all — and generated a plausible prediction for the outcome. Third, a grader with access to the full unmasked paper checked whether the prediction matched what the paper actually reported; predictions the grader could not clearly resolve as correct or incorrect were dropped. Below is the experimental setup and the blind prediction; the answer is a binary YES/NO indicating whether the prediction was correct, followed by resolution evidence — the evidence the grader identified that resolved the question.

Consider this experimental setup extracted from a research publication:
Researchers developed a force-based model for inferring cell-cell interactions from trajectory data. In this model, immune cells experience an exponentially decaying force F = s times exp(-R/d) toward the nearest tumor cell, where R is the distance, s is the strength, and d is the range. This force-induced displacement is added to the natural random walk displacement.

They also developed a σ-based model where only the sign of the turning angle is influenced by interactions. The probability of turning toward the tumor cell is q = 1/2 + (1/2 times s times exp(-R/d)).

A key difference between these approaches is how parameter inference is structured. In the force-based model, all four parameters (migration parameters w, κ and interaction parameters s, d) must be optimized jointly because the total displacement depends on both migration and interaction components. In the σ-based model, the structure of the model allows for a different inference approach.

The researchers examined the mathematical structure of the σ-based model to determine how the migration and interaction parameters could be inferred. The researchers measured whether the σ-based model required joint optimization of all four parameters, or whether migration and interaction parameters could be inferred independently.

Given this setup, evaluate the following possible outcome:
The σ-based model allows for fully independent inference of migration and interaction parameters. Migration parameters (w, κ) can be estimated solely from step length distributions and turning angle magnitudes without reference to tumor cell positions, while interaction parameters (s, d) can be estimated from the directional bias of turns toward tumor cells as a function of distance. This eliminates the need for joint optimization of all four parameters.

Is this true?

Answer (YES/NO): YES